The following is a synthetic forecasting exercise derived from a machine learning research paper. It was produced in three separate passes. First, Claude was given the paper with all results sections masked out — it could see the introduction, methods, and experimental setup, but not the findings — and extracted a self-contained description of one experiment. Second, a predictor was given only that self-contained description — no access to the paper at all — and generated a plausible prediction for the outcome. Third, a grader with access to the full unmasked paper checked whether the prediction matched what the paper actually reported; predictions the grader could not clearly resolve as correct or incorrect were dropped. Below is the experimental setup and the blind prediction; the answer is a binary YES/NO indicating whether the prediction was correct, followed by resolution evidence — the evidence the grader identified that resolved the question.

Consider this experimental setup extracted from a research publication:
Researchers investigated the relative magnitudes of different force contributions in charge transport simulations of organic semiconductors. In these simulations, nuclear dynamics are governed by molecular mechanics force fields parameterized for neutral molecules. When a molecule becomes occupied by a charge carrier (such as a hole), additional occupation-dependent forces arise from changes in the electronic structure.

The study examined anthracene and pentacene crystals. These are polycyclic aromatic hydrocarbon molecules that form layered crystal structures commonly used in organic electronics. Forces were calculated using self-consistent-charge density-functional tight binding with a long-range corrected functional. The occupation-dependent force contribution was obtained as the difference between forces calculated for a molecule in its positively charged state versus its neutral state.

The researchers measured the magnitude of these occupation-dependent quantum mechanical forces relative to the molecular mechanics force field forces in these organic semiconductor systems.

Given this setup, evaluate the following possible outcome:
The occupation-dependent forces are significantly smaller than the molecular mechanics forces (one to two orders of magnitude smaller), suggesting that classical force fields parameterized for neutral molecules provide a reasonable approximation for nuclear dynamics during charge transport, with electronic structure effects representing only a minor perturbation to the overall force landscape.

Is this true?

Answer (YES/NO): NO